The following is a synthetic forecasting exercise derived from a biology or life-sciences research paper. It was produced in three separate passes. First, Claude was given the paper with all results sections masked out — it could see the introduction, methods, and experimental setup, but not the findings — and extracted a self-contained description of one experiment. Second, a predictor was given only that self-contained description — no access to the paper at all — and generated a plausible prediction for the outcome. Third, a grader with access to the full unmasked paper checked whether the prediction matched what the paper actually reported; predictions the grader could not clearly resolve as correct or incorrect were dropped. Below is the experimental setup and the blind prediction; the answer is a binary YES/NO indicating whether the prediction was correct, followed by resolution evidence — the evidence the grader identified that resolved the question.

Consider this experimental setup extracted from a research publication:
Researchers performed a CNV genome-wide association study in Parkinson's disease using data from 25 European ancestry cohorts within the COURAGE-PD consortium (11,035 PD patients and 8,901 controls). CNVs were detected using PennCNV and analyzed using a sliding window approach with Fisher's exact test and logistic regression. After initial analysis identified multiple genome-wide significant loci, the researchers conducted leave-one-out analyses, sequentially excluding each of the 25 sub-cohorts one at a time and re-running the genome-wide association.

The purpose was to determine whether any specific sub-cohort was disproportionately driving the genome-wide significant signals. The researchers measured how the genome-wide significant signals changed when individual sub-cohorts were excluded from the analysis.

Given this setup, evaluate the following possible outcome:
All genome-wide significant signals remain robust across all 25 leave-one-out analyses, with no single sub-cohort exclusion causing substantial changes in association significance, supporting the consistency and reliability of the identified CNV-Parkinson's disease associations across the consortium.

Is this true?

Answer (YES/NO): NO